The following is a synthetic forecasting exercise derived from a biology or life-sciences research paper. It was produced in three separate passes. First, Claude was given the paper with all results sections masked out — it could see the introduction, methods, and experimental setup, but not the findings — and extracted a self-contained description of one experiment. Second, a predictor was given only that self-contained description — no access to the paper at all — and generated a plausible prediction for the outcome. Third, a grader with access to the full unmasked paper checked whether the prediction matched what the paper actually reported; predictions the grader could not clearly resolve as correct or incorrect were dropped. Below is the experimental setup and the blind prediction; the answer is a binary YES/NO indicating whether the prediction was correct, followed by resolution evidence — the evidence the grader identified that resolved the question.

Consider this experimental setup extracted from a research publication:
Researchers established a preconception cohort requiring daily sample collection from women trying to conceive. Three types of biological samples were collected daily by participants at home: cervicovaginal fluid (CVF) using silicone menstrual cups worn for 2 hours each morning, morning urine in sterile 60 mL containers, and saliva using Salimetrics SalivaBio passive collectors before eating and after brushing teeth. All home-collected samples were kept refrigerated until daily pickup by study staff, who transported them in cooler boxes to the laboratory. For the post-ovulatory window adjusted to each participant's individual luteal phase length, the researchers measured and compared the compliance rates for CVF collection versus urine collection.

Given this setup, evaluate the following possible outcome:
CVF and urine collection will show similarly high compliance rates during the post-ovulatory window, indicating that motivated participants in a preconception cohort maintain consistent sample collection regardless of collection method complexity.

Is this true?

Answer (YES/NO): YES